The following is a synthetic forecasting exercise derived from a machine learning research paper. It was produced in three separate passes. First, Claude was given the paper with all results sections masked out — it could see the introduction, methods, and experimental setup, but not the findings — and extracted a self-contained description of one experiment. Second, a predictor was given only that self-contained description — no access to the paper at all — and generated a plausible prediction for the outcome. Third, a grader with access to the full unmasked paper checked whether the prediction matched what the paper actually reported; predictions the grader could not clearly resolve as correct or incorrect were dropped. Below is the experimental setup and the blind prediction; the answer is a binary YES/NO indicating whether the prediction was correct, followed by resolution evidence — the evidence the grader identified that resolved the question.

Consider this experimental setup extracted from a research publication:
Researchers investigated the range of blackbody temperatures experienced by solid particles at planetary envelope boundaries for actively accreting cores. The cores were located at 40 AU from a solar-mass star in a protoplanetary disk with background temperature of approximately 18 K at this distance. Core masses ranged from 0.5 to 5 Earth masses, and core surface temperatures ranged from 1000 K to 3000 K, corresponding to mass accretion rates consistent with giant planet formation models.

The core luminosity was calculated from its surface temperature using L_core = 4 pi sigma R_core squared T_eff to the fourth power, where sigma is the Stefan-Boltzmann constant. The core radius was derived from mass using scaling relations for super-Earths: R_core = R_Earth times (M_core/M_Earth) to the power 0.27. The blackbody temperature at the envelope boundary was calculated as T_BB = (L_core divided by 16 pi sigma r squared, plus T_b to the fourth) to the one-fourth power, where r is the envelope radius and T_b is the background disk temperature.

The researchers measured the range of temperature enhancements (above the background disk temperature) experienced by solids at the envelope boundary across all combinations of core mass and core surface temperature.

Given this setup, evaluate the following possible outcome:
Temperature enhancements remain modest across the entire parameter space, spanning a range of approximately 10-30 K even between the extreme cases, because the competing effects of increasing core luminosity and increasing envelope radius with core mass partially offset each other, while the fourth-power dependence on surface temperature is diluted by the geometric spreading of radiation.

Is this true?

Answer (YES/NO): NO